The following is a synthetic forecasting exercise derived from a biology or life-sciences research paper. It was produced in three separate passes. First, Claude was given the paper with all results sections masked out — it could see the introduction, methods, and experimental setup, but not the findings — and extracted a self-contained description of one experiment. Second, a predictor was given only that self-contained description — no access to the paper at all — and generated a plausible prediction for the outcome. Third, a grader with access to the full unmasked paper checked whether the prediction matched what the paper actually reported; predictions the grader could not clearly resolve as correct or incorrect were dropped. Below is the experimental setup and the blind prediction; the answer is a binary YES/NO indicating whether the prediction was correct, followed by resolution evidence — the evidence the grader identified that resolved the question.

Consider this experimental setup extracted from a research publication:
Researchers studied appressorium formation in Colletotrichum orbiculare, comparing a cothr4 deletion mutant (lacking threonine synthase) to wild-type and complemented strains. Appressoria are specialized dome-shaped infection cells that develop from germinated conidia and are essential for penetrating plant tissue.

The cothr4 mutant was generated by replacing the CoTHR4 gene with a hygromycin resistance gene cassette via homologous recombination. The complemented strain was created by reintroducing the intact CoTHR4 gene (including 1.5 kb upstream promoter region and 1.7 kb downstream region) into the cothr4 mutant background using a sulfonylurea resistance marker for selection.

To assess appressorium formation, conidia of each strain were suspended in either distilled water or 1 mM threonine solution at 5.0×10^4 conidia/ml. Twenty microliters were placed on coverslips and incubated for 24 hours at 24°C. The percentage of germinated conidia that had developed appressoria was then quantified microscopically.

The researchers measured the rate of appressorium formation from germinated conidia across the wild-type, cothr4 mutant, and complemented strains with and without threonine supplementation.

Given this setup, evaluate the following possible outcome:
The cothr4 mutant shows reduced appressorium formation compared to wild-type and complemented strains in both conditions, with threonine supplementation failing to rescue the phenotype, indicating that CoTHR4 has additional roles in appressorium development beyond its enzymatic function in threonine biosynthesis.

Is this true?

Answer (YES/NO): NO